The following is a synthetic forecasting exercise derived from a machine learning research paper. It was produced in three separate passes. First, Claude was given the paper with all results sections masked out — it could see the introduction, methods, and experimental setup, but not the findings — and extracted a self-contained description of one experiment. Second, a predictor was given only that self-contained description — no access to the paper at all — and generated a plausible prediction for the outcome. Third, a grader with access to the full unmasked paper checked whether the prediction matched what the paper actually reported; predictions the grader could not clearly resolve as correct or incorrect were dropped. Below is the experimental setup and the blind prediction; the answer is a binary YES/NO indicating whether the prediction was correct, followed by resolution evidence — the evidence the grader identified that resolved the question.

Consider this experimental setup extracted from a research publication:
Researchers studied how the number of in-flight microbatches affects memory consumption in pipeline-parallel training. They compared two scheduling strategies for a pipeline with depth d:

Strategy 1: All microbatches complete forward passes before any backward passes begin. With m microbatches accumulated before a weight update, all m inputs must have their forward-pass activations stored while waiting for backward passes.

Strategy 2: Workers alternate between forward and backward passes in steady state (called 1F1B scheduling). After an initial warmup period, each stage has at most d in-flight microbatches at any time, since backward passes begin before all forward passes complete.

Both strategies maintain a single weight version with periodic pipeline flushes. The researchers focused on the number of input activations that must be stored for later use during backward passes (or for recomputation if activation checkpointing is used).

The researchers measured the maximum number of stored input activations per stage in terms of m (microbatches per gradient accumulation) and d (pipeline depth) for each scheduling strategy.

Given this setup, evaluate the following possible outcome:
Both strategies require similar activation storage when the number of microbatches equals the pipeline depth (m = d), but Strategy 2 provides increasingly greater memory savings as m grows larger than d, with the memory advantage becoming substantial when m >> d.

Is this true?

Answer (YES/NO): YES